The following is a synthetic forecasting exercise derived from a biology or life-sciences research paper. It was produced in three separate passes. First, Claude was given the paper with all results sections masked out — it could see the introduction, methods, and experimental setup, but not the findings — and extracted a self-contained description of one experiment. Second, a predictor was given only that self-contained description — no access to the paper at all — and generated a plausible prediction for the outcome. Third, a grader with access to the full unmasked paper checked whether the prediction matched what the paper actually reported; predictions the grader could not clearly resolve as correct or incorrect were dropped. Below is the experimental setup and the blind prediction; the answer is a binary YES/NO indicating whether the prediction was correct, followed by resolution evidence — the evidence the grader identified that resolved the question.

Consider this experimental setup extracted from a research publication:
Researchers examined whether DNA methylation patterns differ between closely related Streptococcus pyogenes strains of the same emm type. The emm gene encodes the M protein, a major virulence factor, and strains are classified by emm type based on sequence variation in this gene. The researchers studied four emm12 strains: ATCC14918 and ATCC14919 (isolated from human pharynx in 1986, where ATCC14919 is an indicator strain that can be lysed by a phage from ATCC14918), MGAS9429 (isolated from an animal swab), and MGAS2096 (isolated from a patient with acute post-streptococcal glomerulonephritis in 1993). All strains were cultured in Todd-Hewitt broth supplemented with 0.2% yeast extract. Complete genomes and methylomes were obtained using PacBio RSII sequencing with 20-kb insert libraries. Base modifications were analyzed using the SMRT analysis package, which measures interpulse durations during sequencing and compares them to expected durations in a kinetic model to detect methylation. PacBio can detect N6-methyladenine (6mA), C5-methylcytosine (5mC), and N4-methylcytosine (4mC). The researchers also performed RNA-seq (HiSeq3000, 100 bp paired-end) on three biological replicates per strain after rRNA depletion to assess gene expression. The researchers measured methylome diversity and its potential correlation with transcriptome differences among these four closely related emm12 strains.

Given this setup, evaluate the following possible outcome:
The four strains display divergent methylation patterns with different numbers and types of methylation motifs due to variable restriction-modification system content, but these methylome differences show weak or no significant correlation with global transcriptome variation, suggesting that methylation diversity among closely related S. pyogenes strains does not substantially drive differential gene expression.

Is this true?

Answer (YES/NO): YES